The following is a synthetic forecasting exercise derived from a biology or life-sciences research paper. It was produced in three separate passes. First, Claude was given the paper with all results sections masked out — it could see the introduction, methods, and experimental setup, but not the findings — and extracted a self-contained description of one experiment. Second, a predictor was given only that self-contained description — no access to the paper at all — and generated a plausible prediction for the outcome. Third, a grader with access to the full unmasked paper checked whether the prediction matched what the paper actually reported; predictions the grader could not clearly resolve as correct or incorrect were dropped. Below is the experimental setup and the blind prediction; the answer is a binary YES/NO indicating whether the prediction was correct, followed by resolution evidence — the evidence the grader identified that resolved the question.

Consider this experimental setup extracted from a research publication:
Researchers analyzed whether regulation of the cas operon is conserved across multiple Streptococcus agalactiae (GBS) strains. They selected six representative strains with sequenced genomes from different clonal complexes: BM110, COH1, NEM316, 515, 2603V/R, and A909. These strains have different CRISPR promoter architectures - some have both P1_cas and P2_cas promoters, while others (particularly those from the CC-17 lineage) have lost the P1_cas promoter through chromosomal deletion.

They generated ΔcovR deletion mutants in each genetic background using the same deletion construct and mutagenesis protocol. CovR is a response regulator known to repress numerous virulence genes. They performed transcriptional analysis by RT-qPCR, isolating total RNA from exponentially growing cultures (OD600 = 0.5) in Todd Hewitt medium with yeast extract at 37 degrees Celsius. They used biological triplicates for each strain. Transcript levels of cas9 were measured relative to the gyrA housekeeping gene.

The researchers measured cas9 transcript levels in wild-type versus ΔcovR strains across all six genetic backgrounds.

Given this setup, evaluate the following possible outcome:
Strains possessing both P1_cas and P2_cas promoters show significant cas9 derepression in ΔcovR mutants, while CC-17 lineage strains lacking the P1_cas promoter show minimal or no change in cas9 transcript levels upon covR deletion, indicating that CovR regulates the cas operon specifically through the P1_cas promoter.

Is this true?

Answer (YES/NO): NO